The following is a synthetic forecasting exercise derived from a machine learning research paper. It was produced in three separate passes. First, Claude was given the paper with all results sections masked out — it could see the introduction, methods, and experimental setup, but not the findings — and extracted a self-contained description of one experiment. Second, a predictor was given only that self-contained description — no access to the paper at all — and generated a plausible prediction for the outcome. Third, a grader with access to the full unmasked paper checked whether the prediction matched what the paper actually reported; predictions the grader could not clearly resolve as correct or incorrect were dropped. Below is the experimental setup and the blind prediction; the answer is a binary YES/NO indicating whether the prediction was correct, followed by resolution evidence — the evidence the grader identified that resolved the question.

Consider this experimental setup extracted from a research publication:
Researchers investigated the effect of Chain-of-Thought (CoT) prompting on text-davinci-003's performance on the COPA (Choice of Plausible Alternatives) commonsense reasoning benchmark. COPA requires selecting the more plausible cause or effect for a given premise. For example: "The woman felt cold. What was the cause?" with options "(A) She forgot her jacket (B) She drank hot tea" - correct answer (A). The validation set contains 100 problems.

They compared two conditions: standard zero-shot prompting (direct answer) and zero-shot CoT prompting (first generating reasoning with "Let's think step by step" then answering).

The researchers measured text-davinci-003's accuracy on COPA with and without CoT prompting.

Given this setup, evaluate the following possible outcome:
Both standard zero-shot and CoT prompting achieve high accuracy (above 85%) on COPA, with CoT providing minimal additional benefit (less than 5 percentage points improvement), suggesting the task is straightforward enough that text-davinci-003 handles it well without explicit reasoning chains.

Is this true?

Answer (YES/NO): NO